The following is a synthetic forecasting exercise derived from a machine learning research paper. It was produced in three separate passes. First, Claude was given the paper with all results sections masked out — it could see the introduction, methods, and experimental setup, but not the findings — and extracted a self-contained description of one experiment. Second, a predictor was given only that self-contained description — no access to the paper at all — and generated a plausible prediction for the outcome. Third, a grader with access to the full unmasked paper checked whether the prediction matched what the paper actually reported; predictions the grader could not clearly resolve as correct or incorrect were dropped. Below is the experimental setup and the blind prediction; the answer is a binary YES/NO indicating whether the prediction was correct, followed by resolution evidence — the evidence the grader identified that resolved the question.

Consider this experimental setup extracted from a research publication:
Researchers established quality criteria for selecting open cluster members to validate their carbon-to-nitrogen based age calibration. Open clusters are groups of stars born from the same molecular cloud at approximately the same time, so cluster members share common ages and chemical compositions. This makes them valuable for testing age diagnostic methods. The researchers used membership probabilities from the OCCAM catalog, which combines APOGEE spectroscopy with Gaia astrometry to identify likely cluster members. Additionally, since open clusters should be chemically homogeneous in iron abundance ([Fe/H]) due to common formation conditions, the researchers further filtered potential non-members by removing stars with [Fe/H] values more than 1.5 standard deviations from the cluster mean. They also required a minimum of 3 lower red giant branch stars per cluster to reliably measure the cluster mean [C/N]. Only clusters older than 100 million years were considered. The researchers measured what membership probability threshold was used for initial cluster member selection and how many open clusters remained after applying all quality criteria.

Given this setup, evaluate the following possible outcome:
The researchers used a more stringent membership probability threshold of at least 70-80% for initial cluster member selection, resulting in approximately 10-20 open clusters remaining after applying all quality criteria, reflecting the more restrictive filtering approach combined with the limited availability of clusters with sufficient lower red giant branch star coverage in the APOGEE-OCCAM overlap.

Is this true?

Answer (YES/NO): NO